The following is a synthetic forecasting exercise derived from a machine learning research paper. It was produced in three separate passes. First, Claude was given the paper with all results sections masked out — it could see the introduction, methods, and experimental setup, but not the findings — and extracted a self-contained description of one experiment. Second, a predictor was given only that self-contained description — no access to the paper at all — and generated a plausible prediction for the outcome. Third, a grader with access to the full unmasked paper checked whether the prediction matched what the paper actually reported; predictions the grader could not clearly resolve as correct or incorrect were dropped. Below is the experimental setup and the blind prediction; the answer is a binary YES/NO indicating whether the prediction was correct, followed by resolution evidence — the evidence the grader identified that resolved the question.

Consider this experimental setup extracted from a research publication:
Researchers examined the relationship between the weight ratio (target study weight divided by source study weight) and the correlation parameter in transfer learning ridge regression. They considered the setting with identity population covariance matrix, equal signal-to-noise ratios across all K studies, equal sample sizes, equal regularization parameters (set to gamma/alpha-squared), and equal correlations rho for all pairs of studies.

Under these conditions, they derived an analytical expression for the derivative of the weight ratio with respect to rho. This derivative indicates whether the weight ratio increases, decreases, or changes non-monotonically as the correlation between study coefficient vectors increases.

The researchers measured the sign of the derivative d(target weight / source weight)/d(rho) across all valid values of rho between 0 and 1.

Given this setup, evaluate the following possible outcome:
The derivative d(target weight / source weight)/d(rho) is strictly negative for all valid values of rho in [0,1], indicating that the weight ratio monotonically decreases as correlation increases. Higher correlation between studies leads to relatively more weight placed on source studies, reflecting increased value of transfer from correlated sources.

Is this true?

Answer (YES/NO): YES